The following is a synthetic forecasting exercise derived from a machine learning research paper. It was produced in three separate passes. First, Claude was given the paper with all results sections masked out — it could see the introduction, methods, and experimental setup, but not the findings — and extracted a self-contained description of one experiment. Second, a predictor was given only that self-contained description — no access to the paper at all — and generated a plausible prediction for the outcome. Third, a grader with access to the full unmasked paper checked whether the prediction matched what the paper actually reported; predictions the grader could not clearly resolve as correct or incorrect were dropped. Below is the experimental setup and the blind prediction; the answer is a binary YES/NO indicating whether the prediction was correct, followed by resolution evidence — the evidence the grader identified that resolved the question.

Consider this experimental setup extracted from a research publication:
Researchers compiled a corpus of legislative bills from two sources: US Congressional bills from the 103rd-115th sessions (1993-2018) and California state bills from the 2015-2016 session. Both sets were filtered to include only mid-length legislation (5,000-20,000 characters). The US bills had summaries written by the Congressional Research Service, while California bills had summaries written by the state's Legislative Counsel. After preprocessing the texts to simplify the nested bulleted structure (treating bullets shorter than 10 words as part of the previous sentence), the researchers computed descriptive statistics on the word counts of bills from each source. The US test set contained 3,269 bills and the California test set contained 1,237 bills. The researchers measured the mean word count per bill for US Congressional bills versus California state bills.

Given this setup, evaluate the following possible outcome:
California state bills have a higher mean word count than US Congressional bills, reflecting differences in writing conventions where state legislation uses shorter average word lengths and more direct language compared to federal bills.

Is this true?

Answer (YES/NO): YES